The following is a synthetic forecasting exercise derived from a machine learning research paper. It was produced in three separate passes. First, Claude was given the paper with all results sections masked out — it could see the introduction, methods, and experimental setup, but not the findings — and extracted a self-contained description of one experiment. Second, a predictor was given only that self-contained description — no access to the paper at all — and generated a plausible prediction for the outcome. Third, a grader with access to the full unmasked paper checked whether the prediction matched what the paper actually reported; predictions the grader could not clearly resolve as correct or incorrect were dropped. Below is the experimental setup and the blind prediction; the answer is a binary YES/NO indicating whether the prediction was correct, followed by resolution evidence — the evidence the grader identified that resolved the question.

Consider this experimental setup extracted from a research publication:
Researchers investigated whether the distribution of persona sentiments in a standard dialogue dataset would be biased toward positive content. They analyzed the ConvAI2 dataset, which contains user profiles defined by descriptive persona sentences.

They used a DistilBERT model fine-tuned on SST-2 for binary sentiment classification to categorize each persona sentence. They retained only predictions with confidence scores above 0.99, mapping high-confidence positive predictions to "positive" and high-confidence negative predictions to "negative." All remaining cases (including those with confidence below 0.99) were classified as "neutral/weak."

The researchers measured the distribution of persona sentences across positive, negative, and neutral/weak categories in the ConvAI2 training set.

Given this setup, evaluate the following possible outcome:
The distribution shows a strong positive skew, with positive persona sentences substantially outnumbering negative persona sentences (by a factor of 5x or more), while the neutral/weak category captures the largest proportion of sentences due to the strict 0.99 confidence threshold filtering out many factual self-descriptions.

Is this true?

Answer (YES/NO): NO